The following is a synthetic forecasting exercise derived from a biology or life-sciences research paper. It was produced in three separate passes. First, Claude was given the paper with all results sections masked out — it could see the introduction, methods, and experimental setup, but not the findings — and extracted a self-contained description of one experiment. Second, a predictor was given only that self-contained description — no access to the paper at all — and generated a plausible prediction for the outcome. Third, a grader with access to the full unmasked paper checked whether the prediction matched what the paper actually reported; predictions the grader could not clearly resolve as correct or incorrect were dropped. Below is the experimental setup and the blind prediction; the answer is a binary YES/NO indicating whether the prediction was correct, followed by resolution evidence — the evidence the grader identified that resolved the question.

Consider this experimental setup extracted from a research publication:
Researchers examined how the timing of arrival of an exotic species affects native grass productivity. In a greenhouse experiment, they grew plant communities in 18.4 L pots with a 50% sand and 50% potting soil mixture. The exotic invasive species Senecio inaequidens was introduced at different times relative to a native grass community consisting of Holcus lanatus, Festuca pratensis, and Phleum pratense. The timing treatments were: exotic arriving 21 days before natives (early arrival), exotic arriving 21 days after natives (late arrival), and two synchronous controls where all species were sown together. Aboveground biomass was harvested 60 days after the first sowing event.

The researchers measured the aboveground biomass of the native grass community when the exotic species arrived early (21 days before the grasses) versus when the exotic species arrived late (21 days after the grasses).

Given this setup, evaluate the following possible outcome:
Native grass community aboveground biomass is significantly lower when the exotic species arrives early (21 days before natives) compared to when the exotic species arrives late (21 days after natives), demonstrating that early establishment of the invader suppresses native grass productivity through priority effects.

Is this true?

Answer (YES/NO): YES